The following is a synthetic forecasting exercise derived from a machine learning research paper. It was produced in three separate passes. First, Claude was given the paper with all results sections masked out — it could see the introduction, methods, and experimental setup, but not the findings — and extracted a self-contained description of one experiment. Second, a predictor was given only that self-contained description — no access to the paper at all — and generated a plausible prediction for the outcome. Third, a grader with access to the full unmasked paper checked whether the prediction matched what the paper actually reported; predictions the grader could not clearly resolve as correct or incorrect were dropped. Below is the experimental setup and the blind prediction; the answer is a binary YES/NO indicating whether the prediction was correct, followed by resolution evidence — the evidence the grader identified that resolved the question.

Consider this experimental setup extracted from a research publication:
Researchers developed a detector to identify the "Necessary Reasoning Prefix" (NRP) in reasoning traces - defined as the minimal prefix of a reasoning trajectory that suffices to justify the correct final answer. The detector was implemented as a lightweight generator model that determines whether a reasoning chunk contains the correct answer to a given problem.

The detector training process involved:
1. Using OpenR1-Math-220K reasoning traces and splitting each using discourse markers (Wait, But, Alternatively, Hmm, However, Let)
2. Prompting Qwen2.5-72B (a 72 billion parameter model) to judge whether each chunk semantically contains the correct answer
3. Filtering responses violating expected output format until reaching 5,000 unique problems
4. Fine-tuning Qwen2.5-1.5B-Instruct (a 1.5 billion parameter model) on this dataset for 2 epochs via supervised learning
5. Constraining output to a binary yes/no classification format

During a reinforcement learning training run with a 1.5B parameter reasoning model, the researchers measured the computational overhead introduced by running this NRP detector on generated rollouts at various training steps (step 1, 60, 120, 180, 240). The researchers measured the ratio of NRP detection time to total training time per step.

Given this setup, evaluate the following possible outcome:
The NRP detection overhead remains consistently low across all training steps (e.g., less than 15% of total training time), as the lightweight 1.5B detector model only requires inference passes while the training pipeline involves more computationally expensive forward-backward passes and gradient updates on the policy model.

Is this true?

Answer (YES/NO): YES